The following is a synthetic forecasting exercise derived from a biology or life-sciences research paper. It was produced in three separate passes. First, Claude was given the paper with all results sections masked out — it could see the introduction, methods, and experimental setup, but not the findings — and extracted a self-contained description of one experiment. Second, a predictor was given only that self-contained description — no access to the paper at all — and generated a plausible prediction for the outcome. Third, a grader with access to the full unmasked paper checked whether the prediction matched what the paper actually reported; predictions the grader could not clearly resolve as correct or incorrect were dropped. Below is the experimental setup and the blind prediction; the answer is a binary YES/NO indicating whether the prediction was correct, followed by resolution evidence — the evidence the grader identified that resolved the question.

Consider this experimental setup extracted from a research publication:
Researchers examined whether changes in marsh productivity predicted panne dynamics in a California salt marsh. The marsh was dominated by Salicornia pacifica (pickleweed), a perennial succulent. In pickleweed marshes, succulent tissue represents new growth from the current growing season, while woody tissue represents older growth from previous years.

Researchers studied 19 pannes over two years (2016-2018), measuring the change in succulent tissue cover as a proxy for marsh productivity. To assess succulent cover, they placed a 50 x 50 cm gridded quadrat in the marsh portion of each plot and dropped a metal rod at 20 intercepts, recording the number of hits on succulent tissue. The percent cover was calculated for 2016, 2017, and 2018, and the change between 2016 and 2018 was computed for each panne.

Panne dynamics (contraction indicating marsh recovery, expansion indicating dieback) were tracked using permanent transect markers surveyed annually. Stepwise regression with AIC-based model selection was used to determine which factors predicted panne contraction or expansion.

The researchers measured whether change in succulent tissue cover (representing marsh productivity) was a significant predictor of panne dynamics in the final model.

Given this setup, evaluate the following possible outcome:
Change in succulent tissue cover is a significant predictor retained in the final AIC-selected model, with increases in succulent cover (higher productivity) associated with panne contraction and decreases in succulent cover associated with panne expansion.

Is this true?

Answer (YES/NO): NO